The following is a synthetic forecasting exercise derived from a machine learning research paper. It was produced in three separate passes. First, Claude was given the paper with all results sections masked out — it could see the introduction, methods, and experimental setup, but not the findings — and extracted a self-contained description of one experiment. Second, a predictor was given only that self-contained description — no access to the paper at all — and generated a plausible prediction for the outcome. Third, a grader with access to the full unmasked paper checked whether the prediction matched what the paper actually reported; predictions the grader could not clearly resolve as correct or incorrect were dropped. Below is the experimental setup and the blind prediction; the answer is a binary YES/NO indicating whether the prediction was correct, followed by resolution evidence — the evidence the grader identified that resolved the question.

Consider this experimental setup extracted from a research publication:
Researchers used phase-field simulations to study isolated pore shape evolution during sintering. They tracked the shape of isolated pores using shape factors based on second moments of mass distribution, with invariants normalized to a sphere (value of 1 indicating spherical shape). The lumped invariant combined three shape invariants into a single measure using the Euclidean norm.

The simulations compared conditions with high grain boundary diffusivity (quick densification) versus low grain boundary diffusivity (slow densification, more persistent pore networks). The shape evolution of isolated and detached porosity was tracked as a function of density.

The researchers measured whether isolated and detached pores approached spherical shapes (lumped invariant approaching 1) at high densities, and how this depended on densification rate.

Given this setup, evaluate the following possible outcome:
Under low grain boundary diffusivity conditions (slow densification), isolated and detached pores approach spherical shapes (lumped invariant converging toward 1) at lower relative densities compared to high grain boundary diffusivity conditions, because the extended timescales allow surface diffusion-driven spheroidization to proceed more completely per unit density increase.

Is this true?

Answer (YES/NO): NO